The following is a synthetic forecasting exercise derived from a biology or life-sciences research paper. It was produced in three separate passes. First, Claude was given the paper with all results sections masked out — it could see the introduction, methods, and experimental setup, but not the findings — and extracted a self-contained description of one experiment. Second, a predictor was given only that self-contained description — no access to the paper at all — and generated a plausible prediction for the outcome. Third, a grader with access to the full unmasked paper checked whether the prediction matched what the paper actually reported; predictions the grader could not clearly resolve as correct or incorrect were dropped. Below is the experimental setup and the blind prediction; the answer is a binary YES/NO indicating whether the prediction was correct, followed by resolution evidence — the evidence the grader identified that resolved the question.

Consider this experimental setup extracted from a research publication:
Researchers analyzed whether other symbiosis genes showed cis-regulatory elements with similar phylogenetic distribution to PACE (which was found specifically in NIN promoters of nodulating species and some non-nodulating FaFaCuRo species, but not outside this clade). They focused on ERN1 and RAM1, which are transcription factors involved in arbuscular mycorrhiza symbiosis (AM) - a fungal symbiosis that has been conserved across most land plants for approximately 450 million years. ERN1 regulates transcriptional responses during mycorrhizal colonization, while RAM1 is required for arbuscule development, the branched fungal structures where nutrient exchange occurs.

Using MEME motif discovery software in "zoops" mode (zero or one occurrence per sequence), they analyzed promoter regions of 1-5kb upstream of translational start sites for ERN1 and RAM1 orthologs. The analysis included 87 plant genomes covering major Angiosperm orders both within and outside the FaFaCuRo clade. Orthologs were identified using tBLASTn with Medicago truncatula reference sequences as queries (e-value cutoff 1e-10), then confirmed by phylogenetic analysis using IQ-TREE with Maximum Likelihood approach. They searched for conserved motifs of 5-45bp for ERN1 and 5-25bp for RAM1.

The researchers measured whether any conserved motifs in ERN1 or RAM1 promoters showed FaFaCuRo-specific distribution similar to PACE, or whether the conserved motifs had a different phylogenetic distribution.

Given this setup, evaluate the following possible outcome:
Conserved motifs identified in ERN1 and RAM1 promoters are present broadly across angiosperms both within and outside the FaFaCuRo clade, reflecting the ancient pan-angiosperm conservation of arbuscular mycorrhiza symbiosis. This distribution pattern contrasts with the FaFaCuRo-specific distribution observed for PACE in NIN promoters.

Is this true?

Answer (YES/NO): YES